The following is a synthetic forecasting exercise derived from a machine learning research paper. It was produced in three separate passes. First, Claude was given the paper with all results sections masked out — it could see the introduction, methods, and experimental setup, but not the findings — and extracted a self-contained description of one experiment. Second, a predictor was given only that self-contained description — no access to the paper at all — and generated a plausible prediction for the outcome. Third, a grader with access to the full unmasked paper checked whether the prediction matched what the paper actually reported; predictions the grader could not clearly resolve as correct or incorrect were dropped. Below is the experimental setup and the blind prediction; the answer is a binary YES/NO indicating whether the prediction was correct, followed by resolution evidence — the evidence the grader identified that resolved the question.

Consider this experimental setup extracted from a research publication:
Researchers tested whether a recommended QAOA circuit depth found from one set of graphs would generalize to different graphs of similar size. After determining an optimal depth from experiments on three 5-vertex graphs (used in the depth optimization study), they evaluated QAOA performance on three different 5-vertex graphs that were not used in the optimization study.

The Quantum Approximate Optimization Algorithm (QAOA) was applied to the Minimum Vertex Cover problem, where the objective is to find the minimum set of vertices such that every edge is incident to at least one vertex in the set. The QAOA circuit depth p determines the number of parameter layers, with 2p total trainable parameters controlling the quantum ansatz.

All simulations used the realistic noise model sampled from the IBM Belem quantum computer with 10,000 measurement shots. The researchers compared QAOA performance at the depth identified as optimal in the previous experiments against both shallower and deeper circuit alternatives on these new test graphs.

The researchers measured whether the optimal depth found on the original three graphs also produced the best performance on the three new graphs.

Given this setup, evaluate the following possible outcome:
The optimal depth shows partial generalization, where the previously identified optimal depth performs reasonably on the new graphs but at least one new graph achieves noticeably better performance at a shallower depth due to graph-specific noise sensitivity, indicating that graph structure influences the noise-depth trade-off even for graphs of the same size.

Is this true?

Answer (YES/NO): NO